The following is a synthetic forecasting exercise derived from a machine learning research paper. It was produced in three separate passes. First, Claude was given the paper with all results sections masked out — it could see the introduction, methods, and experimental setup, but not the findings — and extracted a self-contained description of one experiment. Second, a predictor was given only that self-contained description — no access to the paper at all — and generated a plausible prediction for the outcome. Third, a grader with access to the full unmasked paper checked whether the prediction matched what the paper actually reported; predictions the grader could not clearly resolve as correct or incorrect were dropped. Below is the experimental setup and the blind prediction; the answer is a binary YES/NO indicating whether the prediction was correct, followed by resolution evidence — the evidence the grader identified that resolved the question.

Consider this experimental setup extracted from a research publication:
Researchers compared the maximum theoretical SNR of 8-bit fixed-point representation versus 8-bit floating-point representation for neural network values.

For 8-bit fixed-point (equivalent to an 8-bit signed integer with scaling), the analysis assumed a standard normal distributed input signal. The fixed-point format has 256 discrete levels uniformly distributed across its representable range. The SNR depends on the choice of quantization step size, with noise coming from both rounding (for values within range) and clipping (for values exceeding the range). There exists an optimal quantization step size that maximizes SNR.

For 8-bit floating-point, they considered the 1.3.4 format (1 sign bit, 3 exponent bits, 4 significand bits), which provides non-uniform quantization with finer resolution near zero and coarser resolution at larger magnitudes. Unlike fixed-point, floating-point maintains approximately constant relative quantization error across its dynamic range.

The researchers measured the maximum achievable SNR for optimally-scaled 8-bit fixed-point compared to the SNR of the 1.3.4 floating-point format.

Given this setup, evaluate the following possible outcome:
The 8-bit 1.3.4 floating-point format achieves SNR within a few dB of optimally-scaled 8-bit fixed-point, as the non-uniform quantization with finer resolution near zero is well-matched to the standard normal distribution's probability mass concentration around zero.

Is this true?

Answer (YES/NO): YES